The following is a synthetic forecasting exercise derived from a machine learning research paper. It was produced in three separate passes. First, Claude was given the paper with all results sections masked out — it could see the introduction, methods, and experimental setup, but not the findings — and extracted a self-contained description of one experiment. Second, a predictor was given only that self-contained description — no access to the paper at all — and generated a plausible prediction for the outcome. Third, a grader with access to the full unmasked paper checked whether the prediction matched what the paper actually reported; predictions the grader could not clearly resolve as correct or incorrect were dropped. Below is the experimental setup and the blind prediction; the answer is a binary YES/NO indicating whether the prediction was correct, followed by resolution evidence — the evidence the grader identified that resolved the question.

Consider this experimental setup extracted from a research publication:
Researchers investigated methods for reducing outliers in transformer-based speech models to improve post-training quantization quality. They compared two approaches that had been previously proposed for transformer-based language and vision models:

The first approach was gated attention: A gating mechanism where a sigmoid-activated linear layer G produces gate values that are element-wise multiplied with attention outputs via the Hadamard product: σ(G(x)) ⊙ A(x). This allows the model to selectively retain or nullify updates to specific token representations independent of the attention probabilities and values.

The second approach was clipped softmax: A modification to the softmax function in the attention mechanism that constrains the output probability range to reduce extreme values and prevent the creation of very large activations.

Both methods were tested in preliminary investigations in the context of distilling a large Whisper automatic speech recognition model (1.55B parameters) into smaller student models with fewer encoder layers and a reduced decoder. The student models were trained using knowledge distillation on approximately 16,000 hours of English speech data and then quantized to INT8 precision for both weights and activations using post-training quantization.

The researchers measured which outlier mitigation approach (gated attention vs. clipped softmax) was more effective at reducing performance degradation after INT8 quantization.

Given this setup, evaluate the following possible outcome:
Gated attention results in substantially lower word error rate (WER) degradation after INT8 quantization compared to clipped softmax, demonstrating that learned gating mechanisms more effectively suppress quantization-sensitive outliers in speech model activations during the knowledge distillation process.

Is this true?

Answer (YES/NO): NO